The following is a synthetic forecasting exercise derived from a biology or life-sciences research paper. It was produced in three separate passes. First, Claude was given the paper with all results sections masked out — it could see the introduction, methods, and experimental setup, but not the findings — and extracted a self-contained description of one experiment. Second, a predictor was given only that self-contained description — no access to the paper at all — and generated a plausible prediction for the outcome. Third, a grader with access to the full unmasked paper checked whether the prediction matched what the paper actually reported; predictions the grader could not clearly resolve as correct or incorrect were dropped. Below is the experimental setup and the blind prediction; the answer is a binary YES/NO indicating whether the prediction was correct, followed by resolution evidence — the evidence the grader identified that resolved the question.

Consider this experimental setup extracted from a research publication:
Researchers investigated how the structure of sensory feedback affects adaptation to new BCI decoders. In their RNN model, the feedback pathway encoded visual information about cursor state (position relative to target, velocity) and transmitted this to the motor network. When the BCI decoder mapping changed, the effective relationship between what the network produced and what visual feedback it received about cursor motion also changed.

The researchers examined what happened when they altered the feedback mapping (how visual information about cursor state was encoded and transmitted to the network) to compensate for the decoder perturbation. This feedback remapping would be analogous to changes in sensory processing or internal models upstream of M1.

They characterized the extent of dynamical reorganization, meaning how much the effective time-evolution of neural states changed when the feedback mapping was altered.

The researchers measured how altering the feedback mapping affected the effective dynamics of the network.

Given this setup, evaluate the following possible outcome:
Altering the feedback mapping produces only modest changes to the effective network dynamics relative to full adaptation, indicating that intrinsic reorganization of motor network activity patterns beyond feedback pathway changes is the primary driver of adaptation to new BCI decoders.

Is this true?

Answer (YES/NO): NO